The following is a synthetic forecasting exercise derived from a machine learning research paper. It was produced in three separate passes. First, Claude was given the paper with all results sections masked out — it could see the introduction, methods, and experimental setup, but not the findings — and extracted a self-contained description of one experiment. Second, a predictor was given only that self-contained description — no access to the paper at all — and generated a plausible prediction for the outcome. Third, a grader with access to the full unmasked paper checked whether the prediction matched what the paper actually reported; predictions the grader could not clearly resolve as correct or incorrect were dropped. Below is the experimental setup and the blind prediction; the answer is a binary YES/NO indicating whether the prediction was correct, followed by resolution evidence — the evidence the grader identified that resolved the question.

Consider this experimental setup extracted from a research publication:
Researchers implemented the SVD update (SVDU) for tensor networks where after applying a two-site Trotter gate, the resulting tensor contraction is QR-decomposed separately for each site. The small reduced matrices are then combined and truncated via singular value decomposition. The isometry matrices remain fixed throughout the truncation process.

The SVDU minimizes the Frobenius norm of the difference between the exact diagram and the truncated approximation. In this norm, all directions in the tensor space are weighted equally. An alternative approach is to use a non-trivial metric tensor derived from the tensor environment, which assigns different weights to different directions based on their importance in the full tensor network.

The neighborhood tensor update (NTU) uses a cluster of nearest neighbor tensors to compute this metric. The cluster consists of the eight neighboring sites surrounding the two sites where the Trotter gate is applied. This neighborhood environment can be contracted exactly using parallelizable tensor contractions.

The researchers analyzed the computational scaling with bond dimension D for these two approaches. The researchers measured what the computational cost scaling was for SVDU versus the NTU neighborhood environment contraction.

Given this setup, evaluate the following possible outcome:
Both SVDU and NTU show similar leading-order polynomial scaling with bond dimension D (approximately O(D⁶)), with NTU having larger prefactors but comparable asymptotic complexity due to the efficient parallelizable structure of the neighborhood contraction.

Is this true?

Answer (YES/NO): NO